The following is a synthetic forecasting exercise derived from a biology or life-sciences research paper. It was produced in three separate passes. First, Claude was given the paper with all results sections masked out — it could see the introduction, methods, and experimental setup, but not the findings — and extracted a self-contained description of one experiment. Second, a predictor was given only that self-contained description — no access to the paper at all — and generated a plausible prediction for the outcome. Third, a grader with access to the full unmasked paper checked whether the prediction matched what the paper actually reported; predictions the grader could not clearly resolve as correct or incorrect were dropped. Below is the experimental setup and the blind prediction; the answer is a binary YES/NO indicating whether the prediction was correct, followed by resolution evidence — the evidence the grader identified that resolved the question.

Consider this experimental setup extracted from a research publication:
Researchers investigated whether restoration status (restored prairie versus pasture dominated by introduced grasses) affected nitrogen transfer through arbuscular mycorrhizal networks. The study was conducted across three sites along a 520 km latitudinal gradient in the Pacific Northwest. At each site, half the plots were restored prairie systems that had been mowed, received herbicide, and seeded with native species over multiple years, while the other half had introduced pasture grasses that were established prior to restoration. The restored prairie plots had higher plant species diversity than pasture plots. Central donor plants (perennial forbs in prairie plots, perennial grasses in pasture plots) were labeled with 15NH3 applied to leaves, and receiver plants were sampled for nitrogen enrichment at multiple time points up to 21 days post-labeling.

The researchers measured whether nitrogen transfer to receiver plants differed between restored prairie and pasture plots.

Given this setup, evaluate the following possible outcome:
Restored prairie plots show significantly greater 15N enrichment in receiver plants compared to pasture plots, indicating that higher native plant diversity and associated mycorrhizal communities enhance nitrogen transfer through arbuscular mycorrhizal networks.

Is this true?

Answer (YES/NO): NO